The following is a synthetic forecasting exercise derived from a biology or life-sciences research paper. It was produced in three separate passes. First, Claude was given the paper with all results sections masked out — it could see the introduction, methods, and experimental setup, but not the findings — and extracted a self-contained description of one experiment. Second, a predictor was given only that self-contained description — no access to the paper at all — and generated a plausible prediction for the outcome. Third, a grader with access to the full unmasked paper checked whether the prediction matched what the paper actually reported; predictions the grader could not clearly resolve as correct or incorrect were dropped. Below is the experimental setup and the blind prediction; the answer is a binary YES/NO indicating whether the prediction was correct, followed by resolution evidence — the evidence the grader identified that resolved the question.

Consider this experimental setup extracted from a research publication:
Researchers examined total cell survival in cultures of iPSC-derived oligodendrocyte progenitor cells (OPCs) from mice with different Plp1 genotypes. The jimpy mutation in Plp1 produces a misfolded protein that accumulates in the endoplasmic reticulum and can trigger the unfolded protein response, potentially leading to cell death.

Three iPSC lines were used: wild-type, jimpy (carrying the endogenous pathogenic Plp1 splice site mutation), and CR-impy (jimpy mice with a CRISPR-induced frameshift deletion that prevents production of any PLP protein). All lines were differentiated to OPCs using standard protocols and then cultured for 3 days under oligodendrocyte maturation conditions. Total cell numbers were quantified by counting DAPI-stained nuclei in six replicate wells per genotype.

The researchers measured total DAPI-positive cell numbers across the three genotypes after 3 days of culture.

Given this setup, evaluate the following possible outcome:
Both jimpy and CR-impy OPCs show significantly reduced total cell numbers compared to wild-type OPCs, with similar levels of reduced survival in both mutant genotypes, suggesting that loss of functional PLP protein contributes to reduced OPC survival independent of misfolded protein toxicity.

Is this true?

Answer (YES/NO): NO